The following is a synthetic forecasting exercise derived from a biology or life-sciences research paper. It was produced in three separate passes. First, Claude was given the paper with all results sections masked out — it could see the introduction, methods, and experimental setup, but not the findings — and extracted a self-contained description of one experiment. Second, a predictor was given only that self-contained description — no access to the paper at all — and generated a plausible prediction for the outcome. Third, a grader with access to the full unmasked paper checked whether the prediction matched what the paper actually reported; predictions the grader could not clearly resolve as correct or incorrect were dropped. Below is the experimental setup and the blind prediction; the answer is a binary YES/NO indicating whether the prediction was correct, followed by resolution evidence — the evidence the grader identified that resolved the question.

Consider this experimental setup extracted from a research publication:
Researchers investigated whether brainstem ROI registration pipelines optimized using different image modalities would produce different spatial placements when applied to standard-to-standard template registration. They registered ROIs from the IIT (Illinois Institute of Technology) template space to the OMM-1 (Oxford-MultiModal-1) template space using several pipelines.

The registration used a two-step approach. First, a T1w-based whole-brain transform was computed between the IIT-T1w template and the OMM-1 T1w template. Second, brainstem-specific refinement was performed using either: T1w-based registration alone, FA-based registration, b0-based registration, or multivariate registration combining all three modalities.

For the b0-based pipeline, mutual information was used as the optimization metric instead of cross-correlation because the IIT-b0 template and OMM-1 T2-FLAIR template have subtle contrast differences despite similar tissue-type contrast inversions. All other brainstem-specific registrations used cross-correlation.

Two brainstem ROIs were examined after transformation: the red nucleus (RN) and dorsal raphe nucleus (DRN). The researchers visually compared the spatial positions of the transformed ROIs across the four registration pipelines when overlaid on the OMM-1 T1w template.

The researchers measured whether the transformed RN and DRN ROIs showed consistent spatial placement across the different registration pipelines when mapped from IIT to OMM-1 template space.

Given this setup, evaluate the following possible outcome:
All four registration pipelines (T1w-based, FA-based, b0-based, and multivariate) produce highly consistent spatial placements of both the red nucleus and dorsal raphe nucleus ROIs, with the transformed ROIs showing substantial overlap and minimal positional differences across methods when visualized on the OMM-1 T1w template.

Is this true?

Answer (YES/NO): NO